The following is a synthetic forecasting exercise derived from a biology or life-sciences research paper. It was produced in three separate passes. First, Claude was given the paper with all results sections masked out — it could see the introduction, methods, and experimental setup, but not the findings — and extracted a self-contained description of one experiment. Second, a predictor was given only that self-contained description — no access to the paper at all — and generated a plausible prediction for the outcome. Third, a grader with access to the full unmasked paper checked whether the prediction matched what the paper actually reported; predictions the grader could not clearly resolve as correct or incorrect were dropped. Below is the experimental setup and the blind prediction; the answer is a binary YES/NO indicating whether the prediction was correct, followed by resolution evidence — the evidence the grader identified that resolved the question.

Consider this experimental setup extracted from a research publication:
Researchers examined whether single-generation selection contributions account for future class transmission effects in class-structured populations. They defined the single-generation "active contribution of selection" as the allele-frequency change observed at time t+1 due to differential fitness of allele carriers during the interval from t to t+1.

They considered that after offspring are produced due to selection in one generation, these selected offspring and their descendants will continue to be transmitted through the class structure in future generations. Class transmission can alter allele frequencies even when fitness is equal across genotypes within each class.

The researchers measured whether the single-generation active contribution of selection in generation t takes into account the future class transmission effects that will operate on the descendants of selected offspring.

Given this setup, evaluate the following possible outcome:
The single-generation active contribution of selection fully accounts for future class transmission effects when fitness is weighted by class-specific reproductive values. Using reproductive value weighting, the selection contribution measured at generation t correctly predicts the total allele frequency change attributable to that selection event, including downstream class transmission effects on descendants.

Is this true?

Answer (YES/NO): YES